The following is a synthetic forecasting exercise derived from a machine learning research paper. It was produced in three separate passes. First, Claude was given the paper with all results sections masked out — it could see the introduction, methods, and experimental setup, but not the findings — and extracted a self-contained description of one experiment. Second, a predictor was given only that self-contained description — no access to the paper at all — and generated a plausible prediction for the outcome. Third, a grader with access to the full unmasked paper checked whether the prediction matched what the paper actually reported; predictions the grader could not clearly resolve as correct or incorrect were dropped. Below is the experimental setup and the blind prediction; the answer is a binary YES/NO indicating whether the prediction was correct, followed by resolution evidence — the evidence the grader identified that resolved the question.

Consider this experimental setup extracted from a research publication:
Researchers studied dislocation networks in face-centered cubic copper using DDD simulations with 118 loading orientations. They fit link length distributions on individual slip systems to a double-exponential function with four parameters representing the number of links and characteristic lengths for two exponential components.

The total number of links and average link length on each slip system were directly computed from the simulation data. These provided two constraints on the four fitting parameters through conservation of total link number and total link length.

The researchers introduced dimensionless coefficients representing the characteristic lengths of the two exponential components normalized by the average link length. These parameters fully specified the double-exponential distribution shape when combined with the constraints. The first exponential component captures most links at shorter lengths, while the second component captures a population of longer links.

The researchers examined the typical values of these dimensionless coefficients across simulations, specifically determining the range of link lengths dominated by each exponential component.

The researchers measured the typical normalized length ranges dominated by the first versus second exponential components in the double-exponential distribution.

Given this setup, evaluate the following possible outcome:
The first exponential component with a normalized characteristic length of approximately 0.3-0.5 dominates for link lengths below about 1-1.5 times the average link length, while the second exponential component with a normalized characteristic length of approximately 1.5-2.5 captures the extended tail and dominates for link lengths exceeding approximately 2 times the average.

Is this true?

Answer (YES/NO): NO